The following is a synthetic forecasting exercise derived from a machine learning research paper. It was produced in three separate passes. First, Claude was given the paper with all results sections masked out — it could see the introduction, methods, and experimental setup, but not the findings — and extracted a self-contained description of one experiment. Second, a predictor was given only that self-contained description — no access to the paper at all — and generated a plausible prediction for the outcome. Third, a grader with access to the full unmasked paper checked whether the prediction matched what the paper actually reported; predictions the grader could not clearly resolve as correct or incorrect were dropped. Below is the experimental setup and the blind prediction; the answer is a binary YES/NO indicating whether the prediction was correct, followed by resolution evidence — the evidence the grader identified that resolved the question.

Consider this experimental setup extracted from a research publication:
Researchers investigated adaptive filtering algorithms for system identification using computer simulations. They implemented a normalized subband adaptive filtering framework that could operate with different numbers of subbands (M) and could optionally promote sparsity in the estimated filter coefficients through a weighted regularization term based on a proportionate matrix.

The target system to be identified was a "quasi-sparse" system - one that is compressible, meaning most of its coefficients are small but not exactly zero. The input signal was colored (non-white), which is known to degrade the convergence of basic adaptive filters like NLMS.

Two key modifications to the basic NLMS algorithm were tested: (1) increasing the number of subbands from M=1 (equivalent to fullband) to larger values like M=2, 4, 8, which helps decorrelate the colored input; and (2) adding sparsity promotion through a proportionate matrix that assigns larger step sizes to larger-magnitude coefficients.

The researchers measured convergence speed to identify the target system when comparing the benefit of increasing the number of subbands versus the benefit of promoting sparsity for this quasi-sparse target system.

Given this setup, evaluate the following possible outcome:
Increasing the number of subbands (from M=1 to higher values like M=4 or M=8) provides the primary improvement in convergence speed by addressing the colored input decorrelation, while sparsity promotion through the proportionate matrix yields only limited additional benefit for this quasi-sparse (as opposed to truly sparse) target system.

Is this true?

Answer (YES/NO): NO